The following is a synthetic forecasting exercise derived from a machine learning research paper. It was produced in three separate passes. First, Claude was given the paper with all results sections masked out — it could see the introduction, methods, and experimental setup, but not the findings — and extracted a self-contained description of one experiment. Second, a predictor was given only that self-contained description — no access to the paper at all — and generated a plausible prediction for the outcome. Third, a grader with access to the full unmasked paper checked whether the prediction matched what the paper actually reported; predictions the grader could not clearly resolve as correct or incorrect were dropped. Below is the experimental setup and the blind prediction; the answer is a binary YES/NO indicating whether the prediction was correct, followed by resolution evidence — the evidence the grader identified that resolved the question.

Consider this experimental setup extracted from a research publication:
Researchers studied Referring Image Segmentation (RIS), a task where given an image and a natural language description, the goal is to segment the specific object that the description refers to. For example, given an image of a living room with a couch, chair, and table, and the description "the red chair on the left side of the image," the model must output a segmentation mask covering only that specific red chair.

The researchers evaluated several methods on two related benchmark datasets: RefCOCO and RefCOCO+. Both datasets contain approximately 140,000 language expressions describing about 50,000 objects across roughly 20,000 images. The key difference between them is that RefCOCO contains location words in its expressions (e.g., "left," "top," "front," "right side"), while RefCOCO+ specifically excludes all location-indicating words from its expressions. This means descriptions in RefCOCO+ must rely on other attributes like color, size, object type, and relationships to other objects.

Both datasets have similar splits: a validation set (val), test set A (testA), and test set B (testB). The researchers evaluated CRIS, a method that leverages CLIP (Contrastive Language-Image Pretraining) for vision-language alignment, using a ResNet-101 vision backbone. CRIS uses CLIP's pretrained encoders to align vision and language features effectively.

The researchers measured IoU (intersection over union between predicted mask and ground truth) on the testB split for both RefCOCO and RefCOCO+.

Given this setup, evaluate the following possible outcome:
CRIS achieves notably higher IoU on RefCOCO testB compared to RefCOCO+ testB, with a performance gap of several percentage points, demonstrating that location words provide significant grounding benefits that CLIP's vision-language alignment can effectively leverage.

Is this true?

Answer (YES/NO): YES